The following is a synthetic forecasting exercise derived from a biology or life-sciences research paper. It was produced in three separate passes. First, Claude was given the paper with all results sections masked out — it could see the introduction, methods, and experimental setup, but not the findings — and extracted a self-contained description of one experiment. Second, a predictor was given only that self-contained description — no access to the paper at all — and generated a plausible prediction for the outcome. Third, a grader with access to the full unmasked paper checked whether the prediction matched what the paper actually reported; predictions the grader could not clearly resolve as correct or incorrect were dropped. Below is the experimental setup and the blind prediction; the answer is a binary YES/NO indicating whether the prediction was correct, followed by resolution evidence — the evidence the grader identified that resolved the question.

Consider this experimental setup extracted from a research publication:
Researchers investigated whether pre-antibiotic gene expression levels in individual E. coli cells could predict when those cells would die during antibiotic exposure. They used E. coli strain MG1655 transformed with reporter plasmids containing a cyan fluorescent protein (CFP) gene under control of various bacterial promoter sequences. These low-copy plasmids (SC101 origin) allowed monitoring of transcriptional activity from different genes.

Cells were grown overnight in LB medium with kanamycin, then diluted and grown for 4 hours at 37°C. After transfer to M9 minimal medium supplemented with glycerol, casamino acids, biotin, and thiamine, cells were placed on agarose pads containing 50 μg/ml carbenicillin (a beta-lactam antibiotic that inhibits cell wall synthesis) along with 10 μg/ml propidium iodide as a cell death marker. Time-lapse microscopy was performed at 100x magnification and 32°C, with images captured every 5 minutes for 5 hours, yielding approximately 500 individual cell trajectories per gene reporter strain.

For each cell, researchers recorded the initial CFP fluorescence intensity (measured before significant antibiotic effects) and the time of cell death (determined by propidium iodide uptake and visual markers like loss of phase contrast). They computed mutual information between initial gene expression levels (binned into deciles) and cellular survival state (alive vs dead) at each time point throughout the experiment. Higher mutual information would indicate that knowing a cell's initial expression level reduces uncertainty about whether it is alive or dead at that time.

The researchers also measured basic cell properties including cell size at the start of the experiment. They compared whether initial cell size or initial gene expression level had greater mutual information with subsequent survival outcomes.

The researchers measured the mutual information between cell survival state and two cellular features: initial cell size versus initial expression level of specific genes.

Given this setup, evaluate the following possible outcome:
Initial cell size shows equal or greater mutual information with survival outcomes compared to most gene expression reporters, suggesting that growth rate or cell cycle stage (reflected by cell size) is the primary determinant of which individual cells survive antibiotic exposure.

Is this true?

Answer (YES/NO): NO